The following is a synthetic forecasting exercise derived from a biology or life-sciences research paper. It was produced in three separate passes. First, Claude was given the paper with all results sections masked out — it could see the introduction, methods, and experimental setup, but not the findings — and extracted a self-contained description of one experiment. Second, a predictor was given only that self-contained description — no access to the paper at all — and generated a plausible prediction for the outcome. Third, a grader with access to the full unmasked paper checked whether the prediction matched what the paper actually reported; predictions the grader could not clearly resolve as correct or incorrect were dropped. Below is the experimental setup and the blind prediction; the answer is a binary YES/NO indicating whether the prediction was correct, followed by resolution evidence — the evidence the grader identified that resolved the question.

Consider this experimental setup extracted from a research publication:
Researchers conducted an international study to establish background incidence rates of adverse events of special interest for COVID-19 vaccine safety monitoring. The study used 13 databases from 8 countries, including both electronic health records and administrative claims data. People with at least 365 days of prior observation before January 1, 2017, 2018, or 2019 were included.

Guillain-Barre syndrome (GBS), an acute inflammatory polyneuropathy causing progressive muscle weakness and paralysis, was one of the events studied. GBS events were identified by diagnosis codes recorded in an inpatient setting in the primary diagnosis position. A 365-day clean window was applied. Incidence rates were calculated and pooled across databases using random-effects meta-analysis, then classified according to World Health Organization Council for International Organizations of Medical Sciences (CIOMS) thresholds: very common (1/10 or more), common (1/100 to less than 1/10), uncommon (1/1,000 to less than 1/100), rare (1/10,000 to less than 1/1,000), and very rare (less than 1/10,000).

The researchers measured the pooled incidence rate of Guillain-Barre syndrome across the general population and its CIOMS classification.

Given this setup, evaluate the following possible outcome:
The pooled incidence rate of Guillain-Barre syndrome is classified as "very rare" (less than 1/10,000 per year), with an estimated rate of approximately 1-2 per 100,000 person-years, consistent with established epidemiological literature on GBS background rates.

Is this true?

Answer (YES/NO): YES